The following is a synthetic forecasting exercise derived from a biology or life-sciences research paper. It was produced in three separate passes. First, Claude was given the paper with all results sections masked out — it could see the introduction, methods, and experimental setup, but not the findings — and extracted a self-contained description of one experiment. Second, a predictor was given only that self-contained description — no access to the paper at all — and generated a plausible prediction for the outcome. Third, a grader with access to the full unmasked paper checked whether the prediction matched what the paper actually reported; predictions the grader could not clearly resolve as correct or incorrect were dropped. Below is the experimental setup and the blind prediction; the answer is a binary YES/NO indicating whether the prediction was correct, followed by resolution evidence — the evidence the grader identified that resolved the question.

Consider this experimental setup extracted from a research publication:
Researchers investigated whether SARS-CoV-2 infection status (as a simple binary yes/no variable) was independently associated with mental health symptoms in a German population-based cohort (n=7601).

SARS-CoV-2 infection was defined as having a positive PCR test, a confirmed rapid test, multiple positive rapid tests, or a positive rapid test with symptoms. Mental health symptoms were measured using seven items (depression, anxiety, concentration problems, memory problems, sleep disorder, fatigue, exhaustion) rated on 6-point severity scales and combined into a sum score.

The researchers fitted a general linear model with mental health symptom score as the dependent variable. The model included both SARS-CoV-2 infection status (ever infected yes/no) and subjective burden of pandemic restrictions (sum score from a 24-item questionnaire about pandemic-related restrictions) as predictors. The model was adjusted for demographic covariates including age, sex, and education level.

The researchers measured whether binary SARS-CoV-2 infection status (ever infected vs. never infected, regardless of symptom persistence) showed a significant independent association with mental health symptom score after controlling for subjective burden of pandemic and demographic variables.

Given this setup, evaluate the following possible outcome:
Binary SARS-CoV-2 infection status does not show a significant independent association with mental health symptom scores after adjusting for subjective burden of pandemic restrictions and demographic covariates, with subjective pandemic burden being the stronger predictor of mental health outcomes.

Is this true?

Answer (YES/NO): NO